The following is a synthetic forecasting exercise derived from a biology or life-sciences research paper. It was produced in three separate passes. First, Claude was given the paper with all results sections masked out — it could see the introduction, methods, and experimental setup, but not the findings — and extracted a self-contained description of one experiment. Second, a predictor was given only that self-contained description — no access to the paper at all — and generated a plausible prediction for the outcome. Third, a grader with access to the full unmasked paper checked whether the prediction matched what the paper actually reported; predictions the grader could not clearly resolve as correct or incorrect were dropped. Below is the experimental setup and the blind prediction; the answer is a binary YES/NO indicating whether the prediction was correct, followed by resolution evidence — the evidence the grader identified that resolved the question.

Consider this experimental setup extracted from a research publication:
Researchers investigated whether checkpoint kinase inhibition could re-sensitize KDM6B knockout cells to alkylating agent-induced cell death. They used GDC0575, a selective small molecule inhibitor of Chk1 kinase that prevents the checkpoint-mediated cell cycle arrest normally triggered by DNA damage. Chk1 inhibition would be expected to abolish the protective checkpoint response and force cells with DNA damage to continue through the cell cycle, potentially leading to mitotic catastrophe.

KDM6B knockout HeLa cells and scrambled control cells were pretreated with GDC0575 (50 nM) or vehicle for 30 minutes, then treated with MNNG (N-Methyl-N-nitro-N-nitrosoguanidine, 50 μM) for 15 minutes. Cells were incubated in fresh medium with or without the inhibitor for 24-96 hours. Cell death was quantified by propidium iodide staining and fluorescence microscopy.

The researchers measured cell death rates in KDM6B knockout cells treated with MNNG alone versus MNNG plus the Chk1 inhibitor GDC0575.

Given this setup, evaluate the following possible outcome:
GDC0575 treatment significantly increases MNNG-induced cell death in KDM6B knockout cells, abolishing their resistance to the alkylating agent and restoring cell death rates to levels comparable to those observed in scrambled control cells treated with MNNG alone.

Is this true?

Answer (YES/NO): NO